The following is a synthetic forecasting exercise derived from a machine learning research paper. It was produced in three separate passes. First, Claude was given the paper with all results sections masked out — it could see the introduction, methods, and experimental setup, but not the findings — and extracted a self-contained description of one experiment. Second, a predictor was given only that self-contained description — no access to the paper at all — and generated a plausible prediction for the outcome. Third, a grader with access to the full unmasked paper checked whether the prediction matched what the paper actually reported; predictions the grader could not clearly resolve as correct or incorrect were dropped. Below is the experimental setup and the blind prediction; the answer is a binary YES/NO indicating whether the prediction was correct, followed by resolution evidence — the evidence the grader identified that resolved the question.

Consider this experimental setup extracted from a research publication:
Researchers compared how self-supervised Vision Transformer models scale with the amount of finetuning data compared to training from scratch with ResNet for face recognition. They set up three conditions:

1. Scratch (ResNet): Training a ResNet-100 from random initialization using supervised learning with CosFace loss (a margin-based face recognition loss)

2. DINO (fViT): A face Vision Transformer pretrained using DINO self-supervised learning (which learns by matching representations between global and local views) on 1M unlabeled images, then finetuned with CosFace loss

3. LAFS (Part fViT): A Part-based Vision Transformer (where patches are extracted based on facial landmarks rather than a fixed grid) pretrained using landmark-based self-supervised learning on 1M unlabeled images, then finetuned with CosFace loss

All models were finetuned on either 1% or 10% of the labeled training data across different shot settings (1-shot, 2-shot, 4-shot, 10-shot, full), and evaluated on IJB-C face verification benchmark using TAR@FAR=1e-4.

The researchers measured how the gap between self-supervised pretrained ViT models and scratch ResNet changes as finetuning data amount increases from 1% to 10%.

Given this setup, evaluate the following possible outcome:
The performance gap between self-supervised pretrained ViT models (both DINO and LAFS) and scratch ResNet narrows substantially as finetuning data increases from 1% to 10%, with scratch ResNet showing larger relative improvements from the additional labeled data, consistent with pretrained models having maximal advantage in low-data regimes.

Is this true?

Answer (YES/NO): YES